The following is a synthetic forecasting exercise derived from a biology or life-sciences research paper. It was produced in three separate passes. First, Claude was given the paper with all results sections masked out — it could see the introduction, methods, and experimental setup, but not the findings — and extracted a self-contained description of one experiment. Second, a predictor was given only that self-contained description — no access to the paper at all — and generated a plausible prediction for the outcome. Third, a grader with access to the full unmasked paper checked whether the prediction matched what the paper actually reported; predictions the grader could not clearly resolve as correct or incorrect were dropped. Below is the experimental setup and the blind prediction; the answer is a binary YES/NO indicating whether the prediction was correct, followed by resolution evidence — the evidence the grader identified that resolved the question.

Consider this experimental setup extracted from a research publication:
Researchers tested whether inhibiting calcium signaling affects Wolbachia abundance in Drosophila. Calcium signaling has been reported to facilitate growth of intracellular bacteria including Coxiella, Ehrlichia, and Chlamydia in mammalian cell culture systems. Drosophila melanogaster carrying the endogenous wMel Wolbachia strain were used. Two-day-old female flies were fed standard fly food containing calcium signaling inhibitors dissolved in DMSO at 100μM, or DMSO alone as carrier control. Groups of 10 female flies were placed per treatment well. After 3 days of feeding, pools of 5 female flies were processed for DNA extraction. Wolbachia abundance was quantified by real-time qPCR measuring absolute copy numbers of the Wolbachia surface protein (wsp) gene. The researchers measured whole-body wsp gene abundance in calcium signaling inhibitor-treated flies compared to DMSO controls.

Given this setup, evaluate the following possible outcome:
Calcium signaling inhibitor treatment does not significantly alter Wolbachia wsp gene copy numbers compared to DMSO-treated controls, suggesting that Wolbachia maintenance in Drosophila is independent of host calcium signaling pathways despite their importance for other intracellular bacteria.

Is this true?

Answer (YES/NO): NO